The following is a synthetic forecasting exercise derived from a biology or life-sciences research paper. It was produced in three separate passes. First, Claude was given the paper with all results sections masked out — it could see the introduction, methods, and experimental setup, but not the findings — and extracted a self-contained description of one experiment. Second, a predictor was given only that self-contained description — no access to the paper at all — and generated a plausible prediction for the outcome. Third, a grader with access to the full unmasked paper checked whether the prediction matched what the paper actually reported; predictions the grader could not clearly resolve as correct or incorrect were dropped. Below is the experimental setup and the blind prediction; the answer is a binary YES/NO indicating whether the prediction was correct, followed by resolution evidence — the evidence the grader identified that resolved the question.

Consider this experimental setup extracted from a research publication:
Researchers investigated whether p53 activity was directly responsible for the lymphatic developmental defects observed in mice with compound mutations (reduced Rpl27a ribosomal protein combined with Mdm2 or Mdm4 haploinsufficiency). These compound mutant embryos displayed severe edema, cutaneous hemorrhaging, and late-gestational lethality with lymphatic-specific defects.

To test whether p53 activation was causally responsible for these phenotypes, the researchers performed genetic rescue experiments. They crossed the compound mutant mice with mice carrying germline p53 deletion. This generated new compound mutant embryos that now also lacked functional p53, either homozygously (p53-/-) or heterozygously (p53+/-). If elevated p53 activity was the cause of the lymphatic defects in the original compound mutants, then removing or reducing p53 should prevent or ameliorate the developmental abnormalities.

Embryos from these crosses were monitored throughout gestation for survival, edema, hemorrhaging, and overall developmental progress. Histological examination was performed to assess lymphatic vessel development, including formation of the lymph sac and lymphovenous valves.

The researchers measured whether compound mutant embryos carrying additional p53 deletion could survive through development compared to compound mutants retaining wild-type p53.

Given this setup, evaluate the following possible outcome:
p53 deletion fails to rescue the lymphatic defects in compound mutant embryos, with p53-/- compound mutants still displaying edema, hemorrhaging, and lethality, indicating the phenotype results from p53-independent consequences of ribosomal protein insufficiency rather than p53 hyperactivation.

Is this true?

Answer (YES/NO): NO